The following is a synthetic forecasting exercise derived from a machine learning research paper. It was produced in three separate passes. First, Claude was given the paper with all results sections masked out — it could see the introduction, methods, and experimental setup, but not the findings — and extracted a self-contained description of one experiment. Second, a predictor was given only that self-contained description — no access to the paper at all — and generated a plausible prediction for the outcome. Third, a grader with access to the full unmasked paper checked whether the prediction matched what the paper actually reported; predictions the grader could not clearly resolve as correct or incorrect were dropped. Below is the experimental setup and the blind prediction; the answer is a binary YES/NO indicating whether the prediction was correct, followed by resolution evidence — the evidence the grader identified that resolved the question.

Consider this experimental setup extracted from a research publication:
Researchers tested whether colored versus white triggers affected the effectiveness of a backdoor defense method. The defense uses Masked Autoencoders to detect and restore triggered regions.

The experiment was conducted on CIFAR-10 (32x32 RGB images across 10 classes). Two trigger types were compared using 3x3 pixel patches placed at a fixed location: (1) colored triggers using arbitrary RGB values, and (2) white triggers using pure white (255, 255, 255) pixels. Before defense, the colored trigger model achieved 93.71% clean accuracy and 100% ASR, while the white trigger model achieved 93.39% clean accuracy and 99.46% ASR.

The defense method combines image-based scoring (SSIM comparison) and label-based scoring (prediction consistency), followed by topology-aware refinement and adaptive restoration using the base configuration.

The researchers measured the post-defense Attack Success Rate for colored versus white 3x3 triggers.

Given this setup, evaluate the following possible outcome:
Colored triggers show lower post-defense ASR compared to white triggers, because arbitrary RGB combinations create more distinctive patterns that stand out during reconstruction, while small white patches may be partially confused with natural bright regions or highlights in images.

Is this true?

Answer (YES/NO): YES